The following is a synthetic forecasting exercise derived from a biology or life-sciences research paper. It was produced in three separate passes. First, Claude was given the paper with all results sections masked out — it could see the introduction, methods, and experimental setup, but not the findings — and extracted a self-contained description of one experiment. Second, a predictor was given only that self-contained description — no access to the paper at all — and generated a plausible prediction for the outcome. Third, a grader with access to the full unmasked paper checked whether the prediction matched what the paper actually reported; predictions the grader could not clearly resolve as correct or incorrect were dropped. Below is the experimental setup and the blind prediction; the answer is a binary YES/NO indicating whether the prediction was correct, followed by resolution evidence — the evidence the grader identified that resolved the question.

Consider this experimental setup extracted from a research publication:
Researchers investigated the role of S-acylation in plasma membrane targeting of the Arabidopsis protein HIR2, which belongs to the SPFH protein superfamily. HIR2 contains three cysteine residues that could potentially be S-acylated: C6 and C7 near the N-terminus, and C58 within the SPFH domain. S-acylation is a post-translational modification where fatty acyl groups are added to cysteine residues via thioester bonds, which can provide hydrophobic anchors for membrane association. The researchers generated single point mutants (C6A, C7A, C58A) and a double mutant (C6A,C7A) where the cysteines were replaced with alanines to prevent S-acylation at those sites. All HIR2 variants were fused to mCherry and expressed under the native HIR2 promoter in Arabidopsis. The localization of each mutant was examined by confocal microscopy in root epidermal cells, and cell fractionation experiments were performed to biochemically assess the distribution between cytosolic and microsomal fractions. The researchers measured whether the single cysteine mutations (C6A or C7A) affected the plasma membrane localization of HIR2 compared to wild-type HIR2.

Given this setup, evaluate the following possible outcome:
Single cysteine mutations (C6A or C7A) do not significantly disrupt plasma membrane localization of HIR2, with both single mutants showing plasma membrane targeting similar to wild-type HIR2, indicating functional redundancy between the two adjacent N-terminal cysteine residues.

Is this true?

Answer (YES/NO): YES